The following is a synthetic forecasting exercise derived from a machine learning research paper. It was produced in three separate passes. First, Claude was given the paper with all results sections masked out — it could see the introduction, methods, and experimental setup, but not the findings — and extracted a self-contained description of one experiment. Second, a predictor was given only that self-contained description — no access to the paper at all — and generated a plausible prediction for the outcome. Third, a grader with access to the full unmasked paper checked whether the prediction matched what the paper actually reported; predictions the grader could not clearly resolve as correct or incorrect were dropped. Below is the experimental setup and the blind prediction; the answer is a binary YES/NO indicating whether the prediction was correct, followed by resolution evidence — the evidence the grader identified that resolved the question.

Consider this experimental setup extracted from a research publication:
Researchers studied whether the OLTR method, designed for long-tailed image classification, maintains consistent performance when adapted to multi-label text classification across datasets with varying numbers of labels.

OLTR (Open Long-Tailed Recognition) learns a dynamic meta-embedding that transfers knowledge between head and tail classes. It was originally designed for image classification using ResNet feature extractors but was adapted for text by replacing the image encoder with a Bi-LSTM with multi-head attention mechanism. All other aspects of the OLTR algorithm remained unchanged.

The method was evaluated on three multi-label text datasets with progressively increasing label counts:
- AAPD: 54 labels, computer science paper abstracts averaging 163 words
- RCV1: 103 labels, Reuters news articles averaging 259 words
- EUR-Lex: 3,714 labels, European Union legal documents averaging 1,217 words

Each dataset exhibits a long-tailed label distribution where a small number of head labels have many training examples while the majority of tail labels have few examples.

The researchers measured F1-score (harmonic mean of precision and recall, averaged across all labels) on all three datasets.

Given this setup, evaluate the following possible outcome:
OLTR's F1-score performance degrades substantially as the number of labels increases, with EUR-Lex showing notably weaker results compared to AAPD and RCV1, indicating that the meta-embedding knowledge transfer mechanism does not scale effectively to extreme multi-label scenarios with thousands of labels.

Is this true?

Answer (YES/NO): YES